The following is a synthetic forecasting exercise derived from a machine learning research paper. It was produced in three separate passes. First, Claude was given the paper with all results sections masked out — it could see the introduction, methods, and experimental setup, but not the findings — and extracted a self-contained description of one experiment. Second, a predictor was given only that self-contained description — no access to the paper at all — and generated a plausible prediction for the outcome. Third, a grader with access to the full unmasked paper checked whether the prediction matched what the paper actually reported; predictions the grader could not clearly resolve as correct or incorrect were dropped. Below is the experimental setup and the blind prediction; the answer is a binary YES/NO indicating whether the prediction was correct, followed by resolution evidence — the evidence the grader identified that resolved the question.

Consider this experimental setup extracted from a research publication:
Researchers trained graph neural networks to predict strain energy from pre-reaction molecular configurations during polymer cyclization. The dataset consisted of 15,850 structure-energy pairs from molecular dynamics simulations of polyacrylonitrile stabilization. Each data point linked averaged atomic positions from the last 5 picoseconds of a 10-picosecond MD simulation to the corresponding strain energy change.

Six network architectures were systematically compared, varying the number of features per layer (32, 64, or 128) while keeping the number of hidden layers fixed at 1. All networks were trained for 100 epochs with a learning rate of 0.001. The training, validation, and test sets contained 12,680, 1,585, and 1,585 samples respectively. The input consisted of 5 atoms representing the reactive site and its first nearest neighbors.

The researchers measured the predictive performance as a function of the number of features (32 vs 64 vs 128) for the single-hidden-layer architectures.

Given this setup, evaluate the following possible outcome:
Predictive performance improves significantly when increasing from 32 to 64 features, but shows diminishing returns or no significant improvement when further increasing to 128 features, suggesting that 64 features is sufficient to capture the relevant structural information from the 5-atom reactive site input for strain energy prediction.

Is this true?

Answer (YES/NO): NO